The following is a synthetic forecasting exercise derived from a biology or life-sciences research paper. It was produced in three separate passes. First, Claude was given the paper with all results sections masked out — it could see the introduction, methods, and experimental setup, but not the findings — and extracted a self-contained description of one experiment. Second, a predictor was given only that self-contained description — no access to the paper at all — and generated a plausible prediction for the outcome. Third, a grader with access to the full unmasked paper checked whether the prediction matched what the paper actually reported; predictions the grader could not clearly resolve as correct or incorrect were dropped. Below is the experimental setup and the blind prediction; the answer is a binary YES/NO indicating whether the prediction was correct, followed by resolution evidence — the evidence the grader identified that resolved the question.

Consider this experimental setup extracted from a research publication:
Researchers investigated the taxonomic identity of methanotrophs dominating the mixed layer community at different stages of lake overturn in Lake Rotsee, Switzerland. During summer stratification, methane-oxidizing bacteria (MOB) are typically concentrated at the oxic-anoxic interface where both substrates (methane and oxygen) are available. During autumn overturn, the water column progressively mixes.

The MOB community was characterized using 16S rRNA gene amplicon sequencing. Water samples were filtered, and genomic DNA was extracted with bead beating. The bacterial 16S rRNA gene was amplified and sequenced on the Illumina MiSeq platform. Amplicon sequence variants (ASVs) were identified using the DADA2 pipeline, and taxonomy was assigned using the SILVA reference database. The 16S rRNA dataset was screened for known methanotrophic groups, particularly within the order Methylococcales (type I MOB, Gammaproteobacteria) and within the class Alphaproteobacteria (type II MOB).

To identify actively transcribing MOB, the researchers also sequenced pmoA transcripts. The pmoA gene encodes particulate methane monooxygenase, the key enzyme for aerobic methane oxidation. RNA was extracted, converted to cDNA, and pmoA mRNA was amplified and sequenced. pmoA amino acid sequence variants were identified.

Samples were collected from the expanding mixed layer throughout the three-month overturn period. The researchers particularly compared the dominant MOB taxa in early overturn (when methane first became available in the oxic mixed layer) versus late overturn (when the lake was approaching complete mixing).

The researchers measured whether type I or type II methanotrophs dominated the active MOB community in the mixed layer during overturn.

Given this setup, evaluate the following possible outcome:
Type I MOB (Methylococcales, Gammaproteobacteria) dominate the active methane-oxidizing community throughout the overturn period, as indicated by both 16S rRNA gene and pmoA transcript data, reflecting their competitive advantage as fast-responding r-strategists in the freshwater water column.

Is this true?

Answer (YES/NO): YES